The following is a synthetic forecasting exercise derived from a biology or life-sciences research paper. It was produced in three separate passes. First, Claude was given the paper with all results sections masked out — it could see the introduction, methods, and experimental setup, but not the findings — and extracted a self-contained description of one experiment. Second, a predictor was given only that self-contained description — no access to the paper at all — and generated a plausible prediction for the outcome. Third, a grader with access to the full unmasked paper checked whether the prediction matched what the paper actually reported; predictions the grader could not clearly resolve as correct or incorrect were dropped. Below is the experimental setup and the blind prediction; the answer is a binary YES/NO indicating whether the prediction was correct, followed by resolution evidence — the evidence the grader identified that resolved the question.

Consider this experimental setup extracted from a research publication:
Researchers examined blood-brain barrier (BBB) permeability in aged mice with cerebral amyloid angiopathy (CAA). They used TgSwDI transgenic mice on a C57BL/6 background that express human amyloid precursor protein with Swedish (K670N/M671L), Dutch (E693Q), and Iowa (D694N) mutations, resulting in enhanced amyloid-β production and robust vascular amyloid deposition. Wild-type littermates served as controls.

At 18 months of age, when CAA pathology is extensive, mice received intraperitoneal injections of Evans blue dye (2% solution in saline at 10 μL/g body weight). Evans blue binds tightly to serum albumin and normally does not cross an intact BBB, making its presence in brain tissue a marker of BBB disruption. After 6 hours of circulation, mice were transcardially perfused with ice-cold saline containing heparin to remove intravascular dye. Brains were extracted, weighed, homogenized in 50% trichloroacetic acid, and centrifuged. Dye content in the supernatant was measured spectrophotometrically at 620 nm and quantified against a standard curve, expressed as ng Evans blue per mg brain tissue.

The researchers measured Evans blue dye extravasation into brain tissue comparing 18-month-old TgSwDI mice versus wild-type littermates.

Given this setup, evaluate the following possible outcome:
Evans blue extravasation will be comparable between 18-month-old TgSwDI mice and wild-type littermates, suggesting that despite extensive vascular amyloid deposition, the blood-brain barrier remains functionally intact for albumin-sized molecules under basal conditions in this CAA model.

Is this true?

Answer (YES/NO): YES